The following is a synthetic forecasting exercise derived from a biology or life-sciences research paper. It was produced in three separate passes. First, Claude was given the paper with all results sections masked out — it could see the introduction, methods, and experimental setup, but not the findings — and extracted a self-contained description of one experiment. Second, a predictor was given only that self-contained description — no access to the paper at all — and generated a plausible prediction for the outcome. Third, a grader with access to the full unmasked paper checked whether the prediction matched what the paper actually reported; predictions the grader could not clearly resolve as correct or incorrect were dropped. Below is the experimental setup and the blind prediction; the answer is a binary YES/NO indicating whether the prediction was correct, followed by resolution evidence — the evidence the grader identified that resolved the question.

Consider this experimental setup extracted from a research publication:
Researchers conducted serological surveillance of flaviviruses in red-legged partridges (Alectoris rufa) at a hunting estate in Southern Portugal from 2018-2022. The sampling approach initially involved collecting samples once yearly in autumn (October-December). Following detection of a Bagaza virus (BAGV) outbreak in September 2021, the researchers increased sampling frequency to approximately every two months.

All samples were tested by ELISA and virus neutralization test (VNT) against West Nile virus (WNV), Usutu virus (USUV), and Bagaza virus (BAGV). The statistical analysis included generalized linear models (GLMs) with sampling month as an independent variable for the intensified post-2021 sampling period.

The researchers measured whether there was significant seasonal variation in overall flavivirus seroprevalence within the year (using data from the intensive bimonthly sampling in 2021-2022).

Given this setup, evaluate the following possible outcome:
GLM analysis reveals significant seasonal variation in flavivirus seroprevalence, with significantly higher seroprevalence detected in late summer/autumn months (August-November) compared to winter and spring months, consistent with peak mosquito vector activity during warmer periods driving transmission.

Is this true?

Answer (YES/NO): NO